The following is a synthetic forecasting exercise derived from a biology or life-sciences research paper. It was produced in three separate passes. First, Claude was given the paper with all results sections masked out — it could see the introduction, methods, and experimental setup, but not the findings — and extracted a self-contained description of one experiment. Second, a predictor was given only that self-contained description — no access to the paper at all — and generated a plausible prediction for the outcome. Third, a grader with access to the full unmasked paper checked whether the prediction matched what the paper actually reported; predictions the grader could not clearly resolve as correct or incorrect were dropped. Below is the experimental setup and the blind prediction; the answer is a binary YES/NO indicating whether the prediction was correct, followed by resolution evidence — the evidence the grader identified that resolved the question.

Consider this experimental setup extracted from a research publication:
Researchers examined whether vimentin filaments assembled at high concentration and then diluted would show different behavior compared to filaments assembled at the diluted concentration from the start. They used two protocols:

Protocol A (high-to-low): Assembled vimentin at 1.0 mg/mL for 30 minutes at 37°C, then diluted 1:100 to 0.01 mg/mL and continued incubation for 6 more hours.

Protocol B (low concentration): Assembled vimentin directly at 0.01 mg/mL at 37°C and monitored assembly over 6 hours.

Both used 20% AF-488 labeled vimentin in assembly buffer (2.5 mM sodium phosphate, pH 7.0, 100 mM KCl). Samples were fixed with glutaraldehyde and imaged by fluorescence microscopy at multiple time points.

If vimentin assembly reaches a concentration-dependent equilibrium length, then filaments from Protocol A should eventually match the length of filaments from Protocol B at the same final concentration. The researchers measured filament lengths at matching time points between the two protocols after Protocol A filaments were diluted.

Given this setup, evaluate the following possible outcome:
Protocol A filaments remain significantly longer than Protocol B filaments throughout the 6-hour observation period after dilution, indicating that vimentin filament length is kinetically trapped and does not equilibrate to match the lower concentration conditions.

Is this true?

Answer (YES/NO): NO